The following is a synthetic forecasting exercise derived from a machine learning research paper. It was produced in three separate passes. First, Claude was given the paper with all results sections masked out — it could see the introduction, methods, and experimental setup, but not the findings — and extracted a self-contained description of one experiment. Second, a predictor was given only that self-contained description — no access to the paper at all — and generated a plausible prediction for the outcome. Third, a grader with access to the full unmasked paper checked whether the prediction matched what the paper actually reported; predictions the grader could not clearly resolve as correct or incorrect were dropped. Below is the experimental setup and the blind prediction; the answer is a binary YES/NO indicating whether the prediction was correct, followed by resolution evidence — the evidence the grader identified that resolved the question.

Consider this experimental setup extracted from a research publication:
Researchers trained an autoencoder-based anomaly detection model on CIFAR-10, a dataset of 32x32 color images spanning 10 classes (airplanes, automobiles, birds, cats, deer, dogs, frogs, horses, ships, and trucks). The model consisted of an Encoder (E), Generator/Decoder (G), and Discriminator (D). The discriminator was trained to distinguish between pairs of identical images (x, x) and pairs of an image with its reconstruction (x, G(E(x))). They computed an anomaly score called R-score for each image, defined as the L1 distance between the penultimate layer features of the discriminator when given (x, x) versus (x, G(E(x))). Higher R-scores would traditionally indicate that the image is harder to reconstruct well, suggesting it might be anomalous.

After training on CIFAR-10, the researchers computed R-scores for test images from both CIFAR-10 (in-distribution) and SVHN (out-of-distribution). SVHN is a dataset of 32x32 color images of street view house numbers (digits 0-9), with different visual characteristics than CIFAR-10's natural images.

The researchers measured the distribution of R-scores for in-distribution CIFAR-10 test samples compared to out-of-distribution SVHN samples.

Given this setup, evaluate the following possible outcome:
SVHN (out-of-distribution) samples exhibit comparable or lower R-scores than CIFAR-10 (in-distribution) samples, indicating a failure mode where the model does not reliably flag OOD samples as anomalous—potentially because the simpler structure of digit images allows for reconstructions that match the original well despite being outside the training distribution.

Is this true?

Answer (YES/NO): YES